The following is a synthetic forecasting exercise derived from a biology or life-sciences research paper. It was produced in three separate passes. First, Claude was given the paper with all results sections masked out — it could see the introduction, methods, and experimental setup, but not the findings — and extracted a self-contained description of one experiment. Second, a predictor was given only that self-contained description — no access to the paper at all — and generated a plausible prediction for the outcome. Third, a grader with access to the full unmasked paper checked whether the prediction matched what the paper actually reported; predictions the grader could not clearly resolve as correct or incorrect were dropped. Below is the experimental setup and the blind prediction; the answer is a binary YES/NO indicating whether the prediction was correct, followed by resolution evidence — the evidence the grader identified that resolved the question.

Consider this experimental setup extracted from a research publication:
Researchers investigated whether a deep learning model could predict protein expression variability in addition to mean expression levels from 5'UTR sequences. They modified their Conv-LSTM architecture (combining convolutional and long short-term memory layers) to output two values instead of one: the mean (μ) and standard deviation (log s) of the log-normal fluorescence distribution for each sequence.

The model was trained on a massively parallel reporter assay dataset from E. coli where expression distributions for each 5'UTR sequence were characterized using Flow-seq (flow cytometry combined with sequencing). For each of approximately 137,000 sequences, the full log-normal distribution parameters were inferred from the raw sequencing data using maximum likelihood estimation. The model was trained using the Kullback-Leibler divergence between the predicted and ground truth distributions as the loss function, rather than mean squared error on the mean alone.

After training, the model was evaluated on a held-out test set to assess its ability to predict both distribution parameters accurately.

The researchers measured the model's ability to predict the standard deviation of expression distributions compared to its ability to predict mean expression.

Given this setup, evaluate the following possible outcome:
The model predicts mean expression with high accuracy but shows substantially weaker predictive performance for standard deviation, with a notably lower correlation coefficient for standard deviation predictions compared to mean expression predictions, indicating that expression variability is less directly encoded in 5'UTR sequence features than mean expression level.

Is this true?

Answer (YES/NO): NO